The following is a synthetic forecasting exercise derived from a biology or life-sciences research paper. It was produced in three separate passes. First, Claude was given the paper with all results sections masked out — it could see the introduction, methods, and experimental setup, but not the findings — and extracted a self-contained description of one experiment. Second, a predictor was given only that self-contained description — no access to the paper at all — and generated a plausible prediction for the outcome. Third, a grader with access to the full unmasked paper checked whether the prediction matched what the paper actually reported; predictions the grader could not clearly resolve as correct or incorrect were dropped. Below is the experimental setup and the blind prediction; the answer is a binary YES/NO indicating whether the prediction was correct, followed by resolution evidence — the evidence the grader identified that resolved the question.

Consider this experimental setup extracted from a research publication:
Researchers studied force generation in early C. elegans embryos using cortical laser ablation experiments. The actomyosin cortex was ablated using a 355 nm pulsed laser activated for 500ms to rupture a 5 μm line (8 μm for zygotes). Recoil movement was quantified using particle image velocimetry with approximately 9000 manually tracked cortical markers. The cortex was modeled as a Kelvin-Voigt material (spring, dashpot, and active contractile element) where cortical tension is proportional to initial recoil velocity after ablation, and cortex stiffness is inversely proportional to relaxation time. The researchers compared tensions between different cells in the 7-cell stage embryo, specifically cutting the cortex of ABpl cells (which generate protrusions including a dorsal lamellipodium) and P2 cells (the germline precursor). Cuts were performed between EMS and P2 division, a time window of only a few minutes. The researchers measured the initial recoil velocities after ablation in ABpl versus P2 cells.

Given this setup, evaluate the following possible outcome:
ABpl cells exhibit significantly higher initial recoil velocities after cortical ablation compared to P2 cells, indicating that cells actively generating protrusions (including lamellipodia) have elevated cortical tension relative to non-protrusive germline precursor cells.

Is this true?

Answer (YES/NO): NO